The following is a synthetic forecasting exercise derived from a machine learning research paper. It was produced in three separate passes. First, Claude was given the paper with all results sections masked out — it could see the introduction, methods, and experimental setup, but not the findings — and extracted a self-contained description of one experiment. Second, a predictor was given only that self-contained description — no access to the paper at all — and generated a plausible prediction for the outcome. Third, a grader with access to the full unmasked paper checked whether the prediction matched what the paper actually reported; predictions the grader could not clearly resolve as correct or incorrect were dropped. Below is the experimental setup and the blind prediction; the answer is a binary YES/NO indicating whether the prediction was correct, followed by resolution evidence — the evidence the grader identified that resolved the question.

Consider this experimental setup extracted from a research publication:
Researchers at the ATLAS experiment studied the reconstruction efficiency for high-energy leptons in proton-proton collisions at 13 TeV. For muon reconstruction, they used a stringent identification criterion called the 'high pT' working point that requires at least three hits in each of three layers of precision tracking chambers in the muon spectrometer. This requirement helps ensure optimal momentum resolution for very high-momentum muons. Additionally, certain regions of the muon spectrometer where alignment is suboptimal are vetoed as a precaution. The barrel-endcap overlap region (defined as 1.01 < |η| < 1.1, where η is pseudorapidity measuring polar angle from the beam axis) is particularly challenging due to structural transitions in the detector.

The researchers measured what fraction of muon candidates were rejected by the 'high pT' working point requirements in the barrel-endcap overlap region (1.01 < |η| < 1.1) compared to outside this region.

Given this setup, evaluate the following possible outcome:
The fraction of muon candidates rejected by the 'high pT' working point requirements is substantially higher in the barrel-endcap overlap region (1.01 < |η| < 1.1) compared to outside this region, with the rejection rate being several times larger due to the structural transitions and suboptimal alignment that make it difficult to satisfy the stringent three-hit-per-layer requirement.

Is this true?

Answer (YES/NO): YES